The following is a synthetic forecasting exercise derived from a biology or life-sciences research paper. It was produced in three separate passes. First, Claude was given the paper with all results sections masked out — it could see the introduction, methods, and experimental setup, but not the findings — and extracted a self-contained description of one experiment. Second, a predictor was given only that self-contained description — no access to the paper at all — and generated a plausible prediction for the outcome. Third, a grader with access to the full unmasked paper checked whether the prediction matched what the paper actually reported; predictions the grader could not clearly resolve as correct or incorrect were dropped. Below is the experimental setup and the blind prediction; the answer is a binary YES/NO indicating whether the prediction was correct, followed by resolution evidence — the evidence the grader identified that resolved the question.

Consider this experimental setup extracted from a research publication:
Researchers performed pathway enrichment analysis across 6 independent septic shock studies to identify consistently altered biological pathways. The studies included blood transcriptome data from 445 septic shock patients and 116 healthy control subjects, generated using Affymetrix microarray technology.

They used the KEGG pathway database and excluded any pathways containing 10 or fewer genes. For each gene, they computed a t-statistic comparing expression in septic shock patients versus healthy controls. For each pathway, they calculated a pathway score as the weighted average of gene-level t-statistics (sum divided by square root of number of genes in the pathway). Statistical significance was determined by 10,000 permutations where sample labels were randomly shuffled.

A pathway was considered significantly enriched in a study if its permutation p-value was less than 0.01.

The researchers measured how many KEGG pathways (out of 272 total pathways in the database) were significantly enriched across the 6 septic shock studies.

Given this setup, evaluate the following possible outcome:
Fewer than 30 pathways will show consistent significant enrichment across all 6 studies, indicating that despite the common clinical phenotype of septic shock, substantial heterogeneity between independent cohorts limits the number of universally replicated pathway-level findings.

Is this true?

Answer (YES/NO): NO